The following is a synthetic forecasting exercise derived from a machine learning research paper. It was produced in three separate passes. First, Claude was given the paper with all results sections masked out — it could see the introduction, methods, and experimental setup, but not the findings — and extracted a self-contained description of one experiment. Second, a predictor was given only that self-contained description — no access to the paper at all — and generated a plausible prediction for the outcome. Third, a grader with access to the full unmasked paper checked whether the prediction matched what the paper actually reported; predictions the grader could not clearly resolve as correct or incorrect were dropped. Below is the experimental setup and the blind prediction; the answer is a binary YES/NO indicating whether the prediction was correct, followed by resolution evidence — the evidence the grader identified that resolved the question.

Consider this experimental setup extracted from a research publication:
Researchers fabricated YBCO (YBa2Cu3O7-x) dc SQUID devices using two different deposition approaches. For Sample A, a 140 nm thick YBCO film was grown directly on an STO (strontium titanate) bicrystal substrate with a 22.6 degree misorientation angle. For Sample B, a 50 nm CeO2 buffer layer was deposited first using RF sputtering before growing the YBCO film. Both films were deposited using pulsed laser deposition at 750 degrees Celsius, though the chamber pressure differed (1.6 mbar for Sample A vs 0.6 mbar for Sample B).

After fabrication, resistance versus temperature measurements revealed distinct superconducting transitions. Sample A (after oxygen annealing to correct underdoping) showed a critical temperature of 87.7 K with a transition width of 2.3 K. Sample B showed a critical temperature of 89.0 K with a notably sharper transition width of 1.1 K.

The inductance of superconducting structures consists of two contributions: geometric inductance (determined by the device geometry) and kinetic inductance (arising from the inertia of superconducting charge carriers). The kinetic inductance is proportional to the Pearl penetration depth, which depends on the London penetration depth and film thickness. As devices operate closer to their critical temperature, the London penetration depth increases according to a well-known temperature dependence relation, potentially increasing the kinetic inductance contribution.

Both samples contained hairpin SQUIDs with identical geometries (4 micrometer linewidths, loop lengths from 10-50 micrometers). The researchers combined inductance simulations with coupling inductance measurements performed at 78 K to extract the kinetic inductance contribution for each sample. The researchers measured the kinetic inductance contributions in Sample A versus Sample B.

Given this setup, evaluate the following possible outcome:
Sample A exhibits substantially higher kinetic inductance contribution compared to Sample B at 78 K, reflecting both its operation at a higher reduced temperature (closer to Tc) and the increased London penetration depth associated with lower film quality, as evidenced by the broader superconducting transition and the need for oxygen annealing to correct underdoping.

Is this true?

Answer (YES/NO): YES